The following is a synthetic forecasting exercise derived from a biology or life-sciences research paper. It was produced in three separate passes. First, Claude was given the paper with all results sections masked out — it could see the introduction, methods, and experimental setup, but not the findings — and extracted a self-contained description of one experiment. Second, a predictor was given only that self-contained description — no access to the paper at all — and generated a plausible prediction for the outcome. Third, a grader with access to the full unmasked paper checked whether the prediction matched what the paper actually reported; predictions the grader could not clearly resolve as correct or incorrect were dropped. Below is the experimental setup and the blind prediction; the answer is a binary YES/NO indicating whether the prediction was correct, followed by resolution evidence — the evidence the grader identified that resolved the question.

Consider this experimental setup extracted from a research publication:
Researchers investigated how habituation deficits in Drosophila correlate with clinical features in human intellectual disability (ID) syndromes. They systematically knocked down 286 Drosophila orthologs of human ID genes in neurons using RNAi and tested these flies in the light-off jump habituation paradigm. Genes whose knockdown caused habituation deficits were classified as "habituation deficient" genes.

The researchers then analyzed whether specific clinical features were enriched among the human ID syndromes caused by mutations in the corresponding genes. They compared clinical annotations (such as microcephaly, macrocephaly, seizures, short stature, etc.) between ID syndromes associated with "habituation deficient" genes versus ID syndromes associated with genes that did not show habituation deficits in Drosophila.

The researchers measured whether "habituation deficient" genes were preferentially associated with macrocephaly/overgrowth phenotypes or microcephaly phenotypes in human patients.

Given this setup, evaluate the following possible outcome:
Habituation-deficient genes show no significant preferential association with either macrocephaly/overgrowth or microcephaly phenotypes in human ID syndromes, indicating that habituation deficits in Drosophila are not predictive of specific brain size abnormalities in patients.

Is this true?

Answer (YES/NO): NO